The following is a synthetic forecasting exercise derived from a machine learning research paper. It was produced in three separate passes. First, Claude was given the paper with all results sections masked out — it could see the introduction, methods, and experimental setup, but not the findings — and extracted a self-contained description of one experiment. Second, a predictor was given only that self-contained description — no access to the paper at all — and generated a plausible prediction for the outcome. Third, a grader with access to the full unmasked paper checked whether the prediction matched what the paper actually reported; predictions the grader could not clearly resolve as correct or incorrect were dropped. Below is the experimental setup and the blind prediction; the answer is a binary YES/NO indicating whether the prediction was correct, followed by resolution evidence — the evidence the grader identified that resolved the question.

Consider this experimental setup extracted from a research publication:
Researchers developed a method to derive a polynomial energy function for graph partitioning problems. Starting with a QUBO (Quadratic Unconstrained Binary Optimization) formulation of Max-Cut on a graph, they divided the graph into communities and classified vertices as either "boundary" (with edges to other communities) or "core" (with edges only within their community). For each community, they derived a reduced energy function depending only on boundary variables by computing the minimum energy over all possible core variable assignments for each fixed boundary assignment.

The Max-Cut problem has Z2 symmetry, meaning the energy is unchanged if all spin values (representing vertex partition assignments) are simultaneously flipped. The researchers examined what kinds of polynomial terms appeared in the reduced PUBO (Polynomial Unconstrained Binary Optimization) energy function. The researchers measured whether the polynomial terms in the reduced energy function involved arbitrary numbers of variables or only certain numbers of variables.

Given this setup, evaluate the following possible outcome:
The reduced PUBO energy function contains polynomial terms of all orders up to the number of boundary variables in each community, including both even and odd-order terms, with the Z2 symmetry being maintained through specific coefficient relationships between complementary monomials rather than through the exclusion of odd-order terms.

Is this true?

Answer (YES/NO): NO